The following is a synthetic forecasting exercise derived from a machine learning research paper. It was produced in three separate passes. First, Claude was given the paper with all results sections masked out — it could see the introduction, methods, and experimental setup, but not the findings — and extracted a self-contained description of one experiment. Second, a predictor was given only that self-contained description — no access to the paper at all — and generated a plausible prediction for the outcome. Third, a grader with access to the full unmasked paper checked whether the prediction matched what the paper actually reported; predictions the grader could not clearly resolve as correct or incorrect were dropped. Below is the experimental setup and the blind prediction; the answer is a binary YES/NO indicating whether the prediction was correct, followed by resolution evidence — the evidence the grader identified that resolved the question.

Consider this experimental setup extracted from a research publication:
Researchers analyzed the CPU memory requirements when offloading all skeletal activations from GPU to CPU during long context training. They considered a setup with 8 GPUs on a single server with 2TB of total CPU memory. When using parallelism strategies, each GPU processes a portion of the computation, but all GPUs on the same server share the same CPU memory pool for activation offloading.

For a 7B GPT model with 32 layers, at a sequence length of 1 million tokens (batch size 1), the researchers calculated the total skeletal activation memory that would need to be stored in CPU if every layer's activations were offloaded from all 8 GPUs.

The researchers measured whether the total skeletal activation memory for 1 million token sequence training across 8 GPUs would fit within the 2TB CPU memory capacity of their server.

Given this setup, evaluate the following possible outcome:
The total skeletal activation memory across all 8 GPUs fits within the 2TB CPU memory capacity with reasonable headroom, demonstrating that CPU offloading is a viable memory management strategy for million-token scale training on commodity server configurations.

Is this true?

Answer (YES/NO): NO